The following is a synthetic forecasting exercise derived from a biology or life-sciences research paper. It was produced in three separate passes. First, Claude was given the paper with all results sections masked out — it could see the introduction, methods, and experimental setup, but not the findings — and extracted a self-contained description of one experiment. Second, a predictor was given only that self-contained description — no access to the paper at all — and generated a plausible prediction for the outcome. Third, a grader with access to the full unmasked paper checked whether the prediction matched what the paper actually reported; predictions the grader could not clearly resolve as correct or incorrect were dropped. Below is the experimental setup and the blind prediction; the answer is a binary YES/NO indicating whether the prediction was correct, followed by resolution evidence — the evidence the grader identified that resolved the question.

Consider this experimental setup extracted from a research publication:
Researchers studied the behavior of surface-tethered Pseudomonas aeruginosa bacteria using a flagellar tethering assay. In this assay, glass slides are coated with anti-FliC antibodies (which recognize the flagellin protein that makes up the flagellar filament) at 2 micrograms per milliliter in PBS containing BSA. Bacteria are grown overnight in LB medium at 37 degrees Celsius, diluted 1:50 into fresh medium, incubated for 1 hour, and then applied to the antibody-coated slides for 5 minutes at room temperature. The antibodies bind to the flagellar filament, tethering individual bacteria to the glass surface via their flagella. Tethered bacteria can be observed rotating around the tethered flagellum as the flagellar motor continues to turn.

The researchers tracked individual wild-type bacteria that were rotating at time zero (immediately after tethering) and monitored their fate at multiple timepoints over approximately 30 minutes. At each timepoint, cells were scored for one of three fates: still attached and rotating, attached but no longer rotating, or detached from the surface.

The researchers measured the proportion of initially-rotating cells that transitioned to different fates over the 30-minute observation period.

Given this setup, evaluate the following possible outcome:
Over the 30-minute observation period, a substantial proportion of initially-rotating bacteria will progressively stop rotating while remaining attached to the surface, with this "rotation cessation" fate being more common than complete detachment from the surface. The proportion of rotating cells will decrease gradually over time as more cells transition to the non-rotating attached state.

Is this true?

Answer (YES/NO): NO